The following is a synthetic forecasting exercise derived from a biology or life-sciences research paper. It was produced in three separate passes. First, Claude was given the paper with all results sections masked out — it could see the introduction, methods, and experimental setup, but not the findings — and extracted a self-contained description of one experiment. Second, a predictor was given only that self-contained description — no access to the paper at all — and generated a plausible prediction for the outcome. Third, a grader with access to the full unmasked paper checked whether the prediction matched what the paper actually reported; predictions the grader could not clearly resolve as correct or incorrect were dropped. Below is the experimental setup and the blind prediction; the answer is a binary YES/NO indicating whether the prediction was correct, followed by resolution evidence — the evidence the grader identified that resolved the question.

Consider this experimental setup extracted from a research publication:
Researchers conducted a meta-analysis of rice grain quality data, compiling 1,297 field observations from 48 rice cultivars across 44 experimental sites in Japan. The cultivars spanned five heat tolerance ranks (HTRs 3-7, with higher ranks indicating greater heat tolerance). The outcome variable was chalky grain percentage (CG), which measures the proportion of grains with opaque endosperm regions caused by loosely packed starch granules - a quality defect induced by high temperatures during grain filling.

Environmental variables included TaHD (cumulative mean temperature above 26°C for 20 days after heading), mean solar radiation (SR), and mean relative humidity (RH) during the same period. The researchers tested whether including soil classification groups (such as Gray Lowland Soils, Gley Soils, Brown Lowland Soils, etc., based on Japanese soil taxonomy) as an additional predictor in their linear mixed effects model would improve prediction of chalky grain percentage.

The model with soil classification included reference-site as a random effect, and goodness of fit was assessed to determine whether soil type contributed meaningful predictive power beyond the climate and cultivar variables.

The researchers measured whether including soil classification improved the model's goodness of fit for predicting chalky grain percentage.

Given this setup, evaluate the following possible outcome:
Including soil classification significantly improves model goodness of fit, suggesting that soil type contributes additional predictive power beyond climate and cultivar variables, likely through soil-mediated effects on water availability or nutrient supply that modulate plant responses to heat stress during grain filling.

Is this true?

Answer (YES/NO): NO